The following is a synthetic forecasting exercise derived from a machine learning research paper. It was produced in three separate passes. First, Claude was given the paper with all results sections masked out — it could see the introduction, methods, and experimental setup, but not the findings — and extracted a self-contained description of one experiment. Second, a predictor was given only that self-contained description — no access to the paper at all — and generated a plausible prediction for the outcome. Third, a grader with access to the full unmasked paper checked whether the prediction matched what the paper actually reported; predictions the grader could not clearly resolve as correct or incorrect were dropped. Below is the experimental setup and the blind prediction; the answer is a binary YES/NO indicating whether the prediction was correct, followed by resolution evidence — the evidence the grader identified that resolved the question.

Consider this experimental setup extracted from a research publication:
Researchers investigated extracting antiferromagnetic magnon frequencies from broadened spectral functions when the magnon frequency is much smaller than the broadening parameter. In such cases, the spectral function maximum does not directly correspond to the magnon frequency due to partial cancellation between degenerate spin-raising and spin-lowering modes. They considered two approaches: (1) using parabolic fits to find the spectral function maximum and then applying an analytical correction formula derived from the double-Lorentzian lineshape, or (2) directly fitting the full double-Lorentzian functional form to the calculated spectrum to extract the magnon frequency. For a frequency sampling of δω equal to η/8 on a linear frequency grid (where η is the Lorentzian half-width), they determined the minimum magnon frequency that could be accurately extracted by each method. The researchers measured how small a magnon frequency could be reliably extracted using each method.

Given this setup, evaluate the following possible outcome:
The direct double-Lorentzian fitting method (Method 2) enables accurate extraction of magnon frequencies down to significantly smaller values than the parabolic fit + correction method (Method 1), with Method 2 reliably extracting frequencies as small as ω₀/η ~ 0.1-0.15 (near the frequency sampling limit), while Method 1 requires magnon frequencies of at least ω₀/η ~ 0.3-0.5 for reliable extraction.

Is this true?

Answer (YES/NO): NO